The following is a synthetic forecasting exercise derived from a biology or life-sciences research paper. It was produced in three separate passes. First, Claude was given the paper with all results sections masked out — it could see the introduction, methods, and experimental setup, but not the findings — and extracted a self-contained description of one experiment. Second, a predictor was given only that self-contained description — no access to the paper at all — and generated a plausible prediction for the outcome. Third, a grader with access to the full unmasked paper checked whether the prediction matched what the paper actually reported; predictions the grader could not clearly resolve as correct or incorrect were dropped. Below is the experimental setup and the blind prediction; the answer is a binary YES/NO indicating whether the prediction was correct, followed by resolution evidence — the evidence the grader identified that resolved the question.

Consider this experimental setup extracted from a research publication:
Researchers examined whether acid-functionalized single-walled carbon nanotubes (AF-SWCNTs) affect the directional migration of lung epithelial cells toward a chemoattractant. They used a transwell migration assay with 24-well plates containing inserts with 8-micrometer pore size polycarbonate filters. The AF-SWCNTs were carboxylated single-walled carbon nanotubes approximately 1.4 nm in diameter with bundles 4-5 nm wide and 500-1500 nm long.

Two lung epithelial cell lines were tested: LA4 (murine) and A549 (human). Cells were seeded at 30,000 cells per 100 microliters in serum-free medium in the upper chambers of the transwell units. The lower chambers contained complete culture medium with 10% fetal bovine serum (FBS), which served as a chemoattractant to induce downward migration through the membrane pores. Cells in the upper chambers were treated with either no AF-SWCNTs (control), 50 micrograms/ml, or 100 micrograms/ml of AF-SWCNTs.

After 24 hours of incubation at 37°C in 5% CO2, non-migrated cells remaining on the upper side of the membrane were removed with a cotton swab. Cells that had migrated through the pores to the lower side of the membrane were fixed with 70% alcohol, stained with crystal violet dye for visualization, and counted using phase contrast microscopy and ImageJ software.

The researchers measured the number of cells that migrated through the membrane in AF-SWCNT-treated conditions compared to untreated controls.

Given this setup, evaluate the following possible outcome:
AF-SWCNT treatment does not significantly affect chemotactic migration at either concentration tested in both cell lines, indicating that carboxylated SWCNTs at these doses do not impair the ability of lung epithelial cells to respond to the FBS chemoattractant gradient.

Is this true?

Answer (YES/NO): NO